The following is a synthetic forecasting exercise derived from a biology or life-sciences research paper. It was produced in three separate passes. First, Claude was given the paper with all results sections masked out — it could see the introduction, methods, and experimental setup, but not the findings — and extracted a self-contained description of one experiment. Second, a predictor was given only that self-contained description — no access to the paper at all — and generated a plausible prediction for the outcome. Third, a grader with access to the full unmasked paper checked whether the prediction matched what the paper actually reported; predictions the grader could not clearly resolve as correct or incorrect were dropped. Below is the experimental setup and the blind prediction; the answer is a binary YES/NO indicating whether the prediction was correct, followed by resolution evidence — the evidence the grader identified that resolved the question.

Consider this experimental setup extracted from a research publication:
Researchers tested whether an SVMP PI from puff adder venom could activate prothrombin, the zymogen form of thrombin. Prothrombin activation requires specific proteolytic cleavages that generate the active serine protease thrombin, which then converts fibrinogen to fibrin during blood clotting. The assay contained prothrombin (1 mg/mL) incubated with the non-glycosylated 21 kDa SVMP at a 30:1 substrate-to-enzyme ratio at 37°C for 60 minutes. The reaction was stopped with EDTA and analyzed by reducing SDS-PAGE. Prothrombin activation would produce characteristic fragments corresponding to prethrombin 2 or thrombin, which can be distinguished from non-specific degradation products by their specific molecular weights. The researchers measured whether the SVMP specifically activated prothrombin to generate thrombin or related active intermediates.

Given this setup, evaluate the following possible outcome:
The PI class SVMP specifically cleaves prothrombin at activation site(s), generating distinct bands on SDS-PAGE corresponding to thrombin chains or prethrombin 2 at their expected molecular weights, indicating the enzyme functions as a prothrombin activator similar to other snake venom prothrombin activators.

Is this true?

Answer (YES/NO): NO